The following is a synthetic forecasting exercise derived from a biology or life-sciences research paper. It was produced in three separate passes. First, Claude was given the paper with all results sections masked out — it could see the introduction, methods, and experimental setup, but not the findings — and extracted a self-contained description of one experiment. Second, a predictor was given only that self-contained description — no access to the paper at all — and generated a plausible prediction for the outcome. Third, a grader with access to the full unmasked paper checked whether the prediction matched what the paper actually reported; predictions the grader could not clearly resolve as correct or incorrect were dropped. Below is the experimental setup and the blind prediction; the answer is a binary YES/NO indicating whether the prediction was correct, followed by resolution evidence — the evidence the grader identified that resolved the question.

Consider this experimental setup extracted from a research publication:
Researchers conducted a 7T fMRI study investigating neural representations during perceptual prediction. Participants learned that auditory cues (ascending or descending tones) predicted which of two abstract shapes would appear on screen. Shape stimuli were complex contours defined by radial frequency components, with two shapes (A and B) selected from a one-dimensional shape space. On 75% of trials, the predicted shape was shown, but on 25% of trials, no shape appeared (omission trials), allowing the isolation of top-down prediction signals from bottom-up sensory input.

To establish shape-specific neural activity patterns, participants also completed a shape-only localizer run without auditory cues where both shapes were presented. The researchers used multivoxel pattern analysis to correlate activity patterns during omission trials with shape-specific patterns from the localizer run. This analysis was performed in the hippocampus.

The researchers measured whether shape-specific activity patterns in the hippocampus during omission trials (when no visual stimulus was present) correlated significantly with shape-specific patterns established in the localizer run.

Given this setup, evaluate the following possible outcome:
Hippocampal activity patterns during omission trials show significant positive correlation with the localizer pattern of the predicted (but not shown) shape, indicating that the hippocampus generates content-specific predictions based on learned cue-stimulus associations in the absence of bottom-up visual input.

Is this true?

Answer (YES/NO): NO